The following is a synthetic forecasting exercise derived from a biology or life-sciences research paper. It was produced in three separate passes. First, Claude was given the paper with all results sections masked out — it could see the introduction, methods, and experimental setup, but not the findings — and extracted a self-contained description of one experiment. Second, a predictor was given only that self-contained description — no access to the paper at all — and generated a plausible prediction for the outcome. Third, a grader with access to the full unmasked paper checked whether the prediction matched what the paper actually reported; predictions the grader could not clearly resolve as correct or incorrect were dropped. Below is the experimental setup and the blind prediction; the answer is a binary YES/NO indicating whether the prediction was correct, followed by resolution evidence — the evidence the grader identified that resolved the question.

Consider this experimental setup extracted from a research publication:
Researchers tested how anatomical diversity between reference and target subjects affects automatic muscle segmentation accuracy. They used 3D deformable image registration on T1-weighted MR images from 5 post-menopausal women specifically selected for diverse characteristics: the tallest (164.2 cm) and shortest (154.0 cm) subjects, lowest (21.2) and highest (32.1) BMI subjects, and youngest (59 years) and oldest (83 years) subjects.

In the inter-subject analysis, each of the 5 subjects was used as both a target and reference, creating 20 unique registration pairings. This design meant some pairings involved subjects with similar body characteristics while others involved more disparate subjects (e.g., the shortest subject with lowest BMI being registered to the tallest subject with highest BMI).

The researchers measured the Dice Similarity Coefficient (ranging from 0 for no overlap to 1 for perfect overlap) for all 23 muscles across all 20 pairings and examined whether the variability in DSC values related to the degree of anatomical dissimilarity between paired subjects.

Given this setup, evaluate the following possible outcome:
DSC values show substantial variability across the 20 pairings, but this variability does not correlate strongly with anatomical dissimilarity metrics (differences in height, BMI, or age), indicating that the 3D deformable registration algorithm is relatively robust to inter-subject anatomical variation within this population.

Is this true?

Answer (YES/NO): YES